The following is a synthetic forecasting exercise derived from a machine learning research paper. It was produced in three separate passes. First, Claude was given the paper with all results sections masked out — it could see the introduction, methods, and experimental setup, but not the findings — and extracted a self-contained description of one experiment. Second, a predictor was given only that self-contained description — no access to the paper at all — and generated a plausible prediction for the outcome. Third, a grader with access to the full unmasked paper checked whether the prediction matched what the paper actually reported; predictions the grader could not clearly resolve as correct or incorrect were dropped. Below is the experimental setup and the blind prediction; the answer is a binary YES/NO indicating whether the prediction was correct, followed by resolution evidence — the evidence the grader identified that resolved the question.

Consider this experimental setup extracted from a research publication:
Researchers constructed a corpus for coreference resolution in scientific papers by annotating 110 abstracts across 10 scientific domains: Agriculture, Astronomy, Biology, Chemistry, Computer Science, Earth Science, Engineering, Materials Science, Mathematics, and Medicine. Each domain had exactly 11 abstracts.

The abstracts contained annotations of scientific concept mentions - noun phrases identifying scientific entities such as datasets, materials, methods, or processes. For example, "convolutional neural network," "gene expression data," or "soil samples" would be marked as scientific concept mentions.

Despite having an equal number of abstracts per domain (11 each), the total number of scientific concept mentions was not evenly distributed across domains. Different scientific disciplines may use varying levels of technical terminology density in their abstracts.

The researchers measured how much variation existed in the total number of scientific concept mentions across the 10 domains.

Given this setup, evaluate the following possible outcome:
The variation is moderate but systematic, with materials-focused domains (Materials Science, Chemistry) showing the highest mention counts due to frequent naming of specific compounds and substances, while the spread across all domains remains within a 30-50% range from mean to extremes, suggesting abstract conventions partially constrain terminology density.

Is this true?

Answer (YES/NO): NO